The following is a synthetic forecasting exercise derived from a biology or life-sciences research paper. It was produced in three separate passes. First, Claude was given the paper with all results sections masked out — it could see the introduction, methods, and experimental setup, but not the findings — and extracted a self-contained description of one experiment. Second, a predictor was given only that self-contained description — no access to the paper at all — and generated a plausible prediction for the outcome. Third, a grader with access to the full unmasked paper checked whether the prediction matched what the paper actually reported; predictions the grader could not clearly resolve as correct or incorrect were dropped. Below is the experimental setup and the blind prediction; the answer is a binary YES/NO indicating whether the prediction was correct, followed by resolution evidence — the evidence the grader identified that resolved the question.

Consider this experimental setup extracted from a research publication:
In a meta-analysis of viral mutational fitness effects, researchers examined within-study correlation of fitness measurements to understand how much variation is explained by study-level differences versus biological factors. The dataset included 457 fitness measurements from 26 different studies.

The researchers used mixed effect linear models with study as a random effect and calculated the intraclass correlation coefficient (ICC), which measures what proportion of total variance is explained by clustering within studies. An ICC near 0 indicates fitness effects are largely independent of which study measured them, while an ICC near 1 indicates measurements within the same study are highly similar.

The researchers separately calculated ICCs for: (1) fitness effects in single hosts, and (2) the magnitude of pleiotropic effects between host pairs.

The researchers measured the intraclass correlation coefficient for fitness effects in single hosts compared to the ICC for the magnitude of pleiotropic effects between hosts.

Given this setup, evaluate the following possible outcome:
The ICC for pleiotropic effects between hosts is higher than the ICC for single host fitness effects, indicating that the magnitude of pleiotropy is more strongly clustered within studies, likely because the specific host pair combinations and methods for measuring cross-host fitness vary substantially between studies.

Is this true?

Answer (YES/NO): NO